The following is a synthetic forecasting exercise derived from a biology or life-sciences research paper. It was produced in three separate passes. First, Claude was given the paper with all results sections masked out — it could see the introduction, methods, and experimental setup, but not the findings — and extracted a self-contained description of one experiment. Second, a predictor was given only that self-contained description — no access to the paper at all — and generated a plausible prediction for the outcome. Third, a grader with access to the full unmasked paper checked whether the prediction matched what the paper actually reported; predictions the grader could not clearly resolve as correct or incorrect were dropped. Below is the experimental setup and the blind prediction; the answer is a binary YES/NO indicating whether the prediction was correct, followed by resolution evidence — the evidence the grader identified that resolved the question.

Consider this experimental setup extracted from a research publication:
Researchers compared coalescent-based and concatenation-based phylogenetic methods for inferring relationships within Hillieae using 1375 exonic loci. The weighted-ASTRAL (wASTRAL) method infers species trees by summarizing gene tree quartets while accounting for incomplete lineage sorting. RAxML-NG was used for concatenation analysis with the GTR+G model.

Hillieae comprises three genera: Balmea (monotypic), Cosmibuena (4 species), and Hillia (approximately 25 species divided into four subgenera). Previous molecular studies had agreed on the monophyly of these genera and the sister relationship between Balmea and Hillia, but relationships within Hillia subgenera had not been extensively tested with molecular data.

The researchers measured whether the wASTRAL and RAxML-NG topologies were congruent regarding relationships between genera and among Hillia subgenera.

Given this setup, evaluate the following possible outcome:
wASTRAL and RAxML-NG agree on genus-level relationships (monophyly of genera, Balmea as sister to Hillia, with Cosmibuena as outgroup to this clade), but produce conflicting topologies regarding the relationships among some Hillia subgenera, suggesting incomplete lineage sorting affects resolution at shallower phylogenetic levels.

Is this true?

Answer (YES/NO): NO